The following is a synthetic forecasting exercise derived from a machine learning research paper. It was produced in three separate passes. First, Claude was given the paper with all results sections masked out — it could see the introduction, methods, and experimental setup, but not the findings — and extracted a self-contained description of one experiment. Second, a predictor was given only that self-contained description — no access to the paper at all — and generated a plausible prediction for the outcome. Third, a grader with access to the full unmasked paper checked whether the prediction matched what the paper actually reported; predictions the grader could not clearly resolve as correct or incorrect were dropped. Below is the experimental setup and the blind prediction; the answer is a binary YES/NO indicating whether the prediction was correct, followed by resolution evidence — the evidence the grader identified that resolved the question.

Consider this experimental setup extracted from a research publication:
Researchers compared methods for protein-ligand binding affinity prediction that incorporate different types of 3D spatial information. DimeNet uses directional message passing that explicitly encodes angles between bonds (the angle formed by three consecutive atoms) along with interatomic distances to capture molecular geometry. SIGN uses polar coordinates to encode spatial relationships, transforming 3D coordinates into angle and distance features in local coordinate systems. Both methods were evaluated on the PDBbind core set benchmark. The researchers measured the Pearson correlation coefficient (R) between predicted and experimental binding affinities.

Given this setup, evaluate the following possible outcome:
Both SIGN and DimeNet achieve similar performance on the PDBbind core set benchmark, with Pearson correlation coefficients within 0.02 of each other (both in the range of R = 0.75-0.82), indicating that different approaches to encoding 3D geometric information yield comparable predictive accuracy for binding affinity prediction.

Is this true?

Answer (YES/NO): NO